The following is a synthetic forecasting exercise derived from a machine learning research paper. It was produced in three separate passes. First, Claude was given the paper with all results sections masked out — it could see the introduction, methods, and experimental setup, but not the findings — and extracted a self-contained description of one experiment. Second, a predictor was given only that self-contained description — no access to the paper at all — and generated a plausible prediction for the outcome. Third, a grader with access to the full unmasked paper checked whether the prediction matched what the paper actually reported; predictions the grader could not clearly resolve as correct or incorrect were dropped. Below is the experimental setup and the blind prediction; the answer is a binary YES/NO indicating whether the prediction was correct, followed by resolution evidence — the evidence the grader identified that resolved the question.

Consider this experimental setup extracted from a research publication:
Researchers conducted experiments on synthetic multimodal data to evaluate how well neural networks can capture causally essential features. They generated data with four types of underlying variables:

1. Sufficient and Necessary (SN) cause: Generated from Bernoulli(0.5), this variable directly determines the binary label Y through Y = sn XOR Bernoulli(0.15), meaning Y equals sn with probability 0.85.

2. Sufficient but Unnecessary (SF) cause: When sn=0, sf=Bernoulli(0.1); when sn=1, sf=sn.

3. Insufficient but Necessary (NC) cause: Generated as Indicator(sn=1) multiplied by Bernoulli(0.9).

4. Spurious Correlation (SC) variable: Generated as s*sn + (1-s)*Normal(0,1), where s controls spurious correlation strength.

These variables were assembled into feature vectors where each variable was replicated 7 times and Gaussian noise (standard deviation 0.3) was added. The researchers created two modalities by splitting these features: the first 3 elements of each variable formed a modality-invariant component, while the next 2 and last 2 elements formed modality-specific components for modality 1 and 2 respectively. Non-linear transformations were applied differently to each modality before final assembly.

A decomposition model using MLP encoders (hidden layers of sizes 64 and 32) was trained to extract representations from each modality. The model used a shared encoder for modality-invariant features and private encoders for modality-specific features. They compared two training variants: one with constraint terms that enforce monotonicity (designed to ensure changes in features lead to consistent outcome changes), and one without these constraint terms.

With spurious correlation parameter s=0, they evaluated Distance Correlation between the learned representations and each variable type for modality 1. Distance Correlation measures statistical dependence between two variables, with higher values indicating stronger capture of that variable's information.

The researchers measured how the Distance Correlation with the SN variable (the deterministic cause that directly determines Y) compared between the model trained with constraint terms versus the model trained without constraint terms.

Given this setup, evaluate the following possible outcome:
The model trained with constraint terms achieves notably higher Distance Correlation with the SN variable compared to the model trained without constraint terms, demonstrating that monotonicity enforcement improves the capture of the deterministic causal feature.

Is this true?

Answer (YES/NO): YES